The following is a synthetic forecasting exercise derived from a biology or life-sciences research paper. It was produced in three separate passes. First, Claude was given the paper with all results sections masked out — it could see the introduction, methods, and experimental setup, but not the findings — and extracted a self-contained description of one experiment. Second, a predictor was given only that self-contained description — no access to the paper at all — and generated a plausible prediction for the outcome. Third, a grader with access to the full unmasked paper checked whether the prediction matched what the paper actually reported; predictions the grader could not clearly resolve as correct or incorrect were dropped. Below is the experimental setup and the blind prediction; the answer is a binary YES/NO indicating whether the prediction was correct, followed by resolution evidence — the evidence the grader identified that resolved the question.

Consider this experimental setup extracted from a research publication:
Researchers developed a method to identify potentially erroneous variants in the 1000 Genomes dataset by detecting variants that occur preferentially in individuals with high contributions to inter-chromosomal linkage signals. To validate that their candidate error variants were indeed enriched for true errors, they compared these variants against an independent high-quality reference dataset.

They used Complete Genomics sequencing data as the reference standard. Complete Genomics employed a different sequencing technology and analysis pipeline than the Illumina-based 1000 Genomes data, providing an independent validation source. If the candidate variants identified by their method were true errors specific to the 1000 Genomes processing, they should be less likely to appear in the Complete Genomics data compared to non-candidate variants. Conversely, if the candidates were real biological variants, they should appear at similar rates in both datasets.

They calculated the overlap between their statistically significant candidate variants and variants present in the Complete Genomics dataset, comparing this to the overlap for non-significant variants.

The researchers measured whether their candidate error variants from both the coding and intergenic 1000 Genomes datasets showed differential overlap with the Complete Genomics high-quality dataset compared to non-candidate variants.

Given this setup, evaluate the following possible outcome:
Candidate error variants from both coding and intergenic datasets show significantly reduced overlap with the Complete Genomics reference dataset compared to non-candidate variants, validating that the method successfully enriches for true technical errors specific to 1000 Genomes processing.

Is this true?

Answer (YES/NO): YES